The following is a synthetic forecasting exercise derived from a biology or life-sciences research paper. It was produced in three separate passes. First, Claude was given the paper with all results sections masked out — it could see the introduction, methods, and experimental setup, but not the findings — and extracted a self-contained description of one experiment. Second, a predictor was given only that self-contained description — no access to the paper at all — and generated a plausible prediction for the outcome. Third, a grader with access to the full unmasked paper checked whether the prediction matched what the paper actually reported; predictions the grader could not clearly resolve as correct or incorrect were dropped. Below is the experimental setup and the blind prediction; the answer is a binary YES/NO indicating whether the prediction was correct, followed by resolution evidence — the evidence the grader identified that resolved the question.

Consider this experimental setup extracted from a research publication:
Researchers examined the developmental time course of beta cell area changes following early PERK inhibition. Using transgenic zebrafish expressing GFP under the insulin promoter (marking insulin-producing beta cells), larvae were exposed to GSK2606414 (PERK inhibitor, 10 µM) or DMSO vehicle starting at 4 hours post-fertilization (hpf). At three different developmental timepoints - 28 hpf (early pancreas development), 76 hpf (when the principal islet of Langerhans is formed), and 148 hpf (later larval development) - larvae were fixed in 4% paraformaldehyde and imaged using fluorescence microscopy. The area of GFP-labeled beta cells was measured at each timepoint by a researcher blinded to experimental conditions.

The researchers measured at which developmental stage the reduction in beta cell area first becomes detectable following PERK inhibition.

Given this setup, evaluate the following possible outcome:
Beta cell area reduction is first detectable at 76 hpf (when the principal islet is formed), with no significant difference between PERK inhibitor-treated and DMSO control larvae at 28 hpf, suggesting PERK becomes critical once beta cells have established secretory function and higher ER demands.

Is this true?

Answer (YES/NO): NO